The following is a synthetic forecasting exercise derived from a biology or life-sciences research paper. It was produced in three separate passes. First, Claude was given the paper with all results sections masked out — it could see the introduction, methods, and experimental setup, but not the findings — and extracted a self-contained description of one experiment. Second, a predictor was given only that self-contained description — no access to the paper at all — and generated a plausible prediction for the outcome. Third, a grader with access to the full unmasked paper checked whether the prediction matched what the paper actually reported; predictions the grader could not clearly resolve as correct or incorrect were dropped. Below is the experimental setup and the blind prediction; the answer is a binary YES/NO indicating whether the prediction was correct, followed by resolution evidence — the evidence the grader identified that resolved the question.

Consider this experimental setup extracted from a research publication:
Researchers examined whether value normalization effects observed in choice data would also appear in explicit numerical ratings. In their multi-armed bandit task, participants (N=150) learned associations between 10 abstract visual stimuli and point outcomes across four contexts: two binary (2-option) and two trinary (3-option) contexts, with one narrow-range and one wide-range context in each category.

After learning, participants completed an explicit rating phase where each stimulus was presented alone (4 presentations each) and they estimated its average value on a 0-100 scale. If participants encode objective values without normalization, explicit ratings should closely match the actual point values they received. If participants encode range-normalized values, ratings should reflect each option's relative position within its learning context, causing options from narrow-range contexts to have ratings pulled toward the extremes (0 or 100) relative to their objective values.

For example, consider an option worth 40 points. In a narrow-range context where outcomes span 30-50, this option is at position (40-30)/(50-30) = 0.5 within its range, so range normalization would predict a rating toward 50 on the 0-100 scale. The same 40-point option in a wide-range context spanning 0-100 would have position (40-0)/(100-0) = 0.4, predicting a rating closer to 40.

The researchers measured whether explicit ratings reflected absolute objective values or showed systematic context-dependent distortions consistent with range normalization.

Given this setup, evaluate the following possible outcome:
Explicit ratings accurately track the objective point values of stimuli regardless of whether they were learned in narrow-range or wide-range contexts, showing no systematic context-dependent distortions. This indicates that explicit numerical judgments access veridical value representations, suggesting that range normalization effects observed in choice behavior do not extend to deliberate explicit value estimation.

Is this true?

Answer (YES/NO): NO